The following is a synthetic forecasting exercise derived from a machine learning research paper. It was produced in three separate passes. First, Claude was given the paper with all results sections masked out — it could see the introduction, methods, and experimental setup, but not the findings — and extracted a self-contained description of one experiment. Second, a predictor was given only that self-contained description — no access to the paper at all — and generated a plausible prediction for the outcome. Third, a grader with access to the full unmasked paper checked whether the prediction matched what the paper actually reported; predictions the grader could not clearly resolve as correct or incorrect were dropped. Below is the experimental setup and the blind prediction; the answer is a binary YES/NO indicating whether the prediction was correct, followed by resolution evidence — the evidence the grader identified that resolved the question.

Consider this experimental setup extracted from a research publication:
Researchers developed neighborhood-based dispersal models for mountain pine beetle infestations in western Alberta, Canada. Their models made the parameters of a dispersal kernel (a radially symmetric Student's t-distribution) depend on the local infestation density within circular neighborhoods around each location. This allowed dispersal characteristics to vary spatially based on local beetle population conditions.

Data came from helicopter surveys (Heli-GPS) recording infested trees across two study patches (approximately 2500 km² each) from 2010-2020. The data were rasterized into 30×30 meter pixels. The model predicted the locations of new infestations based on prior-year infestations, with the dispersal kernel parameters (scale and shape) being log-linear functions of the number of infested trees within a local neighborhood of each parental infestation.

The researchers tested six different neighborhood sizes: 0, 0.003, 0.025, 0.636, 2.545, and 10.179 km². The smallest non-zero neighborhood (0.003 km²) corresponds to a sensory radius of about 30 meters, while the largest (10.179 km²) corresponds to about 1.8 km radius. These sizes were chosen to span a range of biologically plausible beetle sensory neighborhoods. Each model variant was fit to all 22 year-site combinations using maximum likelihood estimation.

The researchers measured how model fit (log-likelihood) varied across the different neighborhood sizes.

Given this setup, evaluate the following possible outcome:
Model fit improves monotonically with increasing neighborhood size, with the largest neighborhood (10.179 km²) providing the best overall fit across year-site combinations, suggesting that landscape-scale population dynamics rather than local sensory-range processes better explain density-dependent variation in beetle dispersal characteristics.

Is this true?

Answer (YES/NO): NO